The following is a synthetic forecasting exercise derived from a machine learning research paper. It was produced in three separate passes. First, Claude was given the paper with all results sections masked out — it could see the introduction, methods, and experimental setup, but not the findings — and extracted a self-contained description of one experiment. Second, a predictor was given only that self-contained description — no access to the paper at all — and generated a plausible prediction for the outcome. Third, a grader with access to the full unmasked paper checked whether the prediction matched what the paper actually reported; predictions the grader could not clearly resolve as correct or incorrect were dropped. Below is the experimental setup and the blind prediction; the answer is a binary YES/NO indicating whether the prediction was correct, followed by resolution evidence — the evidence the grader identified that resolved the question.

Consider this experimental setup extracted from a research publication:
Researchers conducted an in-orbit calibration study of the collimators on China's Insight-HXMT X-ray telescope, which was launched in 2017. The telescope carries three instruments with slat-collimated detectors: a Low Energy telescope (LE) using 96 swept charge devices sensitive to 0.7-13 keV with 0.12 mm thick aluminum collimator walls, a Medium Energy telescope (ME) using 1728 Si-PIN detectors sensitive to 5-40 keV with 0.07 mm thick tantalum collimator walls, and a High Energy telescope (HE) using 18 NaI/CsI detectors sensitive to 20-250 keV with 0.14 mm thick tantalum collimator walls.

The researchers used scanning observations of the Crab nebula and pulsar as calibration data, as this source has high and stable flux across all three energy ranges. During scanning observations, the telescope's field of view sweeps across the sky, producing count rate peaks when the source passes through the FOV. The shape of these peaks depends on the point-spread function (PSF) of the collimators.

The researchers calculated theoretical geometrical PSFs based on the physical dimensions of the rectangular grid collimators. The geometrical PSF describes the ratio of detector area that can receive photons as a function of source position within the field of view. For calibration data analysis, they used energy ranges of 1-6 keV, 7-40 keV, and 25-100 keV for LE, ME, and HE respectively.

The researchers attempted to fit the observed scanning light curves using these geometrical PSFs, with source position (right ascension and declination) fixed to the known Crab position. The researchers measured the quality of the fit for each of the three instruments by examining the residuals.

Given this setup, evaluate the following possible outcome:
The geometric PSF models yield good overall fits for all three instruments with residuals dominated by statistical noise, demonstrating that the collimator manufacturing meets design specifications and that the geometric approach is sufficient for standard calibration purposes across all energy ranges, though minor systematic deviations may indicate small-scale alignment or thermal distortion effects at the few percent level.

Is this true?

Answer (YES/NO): NO